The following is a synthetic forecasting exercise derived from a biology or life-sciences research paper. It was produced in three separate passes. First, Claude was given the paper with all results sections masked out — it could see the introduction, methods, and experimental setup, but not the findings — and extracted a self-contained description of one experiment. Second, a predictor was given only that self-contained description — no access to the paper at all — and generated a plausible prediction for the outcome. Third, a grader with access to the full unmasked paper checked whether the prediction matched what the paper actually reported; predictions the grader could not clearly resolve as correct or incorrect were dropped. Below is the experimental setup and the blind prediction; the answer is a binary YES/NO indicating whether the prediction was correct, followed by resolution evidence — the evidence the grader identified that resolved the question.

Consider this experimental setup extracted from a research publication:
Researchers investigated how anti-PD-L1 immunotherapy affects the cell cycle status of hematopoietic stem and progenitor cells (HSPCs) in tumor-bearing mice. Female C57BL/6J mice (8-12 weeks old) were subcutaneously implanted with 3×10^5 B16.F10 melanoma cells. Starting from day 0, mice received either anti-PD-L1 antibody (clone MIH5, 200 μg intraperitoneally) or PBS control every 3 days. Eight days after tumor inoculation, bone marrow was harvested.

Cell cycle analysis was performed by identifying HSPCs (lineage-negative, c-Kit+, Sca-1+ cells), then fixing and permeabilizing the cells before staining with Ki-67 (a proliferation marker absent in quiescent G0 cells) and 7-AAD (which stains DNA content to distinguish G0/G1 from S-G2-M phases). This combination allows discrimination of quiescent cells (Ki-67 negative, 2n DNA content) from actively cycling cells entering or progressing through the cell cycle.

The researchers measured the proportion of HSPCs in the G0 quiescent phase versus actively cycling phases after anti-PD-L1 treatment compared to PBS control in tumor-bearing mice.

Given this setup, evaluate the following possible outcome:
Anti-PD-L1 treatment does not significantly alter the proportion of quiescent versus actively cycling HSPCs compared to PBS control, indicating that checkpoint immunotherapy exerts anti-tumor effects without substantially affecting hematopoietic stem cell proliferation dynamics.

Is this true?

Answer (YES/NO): NO